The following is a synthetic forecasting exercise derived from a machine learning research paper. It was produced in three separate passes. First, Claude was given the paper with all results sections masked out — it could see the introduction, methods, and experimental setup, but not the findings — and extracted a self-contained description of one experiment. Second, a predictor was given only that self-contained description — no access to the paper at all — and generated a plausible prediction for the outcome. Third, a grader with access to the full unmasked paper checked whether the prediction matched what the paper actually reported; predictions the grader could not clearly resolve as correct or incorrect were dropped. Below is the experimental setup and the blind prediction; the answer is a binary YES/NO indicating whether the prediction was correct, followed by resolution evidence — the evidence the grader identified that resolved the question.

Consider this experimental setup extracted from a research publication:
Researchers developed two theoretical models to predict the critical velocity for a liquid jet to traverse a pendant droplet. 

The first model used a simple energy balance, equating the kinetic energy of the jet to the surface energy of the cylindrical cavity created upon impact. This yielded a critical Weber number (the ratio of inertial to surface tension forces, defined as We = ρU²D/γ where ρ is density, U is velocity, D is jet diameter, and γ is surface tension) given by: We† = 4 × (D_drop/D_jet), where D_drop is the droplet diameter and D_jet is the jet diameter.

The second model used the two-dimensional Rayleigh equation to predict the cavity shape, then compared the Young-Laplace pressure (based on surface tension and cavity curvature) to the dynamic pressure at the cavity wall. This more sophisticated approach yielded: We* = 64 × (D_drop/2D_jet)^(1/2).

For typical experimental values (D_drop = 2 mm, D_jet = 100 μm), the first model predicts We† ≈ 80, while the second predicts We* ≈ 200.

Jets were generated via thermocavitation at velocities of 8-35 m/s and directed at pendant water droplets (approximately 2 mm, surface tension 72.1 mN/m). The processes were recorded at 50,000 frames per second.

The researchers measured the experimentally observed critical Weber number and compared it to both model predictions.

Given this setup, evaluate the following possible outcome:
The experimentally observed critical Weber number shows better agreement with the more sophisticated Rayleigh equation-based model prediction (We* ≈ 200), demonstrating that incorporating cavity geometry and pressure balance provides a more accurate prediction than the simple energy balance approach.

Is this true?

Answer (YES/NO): YES